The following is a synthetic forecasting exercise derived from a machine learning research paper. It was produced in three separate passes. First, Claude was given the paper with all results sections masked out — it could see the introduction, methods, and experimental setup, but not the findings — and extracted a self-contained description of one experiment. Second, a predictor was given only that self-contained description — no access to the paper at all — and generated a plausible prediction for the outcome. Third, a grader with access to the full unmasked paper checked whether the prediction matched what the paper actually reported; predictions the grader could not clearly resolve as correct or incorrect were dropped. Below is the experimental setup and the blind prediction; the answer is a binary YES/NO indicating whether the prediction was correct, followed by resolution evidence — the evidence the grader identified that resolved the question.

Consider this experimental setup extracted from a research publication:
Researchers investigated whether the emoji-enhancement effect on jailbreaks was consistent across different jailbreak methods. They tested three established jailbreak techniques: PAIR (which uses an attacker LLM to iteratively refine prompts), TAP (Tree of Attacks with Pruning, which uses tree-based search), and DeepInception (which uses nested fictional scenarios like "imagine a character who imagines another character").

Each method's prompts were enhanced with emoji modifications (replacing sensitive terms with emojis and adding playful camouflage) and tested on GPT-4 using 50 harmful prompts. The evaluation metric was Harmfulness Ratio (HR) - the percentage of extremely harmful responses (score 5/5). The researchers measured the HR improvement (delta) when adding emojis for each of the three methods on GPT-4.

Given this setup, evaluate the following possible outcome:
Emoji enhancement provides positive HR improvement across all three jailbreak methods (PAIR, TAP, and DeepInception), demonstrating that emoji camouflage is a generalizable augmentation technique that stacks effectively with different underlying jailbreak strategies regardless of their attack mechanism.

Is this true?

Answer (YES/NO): YES